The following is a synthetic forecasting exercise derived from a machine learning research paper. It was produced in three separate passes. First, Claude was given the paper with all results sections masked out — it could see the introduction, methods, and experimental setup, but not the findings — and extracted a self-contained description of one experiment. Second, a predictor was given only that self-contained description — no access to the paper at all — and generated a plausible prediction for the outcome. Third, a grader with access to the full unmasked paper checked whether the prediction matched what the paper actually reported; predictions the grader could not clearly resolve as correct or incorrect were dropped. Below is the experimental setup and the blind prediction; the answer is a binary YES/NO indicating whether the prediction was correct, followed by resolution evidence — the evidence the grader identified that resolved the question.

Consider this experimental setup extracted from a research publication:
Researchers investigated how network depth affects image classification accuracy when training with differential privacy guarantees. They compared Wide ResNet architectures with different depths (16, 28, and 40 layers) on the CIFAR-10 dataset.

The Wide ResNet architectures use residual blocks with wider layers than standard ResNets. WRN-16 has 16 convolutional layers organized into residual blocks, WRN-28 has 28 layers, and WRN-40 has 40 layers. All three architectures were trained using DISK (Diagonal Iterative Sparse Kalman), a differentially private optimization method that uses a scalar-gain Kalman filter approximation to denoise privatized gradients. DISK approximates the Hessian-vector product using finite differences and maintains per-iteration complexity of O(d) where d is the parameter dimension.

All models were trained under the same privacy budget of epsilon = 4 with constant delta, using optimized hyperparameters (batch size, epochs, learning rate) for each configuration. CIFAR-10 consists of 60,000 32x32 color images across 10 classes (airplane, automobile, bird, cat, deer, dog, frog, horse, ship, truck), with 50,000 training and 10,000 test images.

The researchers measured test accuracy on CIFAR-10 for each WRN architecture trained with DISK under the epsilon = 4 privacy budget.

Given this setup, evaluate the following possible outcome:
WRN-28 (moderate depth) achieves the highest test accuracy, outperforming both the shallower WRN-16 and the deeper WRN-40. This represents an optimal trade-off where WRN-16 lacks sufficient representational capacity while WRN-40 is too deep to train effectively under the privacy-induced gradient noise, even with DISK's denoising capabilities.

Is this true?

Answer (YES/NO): NO